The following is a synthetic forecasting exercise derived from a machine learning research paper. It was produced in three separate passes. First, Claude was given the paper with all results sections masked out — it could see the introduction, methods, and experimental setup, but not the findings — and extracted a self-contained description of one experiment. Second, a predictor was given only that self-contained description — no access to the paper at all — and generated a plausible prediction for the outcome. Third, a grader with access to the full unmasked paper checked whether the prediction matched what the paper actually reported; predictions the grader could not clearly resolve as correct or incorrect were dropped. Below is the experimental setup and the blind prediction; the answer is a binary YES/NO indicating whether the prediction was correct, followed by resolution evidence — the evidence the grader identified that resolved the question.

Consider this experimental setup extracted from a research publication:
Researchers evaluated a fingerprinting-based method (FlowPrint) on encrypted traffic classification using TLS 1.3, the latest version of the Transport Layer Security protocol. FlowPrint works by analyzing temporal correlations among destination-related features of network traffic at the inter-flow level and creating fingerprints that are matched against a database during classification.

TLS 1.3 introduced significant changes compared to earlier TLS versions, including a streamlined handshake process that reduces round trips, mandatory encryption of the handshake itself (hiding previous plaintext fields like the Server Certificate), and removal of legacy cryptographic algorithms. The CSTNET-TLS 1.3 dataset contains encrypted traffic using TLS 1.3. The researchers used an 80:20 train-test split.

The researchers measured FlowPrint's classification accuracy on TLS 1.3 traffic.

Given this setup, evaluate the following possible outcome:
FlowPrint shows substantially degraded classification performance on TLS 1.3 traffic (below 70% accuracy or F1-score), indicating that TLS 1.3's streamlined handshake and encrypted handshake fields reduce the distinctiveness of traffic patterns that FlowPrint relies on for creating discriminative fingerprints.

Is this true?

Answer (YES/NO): NO